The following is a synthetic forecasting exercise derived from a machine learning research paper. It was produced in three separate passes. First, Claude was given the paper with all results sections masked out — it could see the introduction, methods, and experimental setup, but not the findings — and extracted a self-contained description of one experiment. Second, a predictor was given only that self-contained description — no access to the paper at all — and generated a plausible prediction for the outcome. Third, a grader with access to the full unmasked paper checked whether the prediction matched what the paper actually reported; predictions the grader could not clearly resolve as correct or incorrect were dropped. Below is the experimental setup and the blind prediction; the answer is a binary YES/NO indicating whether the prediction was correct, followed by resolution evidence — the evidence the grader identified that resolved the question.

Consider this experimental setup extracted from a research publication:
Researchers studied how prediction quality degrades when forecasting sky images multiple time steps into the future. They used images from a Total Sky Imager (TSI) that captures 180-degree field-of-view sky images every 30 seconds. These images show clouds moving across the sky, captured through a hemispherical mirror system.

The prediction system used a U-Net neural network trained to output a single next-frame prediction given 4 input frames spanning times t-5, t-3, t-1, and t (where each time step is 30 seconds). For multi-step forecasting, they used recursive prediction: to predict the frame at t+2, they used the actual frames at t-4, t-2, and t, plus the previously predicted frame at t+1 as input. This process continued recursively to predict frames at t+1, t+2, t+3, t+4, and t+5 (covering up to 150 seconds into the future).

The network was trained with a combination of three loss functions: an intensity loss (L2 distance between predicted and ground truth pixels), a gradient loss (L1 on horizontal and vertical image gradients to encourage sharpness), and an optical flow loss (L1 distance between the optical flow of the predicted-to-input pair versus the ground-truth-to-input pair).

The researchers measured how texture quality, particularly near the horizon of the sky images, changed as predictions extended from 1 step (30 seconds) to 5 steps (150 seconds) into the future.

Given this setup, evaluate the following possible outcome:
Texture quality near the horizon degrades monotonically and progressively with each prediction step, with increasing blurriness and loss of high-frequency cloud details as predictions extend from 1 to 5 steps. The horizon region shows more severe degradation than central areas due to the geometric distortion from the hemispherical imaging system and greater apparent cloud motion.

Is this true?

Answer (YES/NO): NO